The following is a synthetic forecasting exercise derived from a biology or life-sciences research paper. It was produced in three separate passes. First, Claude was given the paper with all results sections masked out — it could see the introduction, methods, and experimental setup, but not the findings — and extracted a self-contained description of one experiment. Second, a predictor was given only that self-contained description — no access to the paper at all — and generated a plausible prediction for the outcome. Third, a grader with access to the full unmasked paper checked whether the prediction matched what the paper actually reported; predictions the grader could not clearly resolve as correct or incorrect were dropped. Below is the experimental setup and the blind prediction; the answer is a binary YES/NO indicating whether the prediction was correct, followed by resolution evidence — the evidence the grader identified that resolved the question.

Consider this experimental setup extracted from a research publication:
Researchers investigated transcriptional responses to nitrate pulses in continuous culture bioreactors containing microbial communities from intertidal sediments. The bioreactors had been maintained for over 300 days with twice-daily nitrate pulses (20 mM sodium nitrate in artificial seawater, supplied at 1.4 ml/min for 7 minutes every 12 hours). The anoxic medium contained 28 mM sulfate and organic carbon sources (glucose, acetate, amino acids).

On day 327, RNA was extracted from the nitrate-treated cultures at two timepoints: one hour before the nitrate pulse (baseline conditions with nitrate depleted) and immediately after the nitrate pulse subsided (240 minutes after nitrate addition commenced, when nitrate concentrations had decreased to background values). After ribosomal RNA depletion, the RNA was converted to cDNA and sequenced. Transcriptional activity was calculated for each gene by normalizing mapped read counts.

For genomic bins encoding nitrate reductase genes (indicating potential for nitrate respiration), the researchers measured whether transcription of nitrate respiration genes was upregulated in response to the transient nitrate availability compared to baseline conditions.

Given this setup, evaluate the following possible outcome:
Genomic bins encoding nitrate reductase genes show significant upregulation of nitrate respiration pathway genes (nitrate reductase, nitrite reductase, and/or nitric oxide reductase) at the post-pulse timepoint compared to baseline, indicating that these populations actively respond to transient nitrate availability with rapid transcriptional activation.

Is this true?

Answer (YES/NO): YES